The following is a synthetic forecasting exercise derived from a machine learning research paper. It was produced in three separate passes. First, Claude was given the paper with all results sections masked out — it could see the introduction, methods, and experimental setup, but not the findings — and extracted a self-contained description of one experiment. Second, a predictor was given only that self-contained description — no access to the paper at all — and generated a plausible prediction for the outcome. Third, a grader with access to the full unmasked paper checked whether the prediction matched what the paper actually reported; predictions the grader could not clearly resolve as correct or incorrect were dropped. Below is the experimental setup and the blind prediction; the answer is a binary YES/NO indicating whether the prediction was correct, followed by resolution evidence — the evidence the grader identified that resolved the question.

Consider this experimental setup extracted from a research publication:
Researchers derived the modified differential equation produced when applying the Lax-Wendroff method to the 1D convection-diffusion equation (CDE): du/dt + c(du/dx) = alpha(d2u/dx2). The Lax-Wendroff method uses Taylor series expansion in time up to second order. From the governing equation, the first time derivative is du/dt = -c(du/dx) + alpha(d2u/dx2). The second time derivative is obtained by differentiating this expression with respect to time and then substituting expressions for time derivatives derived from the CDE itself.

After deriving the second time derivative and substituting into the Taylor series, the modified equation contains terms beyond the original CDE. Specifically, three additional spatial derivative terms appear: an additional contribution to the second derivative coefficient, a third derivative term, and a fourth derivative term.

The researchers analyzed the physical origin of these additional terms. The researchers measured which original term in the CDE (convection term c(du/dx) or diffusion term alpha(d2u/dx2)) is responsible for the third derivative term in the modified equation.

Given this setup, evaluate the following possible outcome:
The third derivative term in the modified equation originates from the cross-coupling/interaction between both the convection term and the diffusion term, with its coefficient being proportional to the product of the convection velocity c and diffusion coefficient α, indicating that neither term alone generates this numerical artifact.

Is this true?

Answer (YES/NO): YES